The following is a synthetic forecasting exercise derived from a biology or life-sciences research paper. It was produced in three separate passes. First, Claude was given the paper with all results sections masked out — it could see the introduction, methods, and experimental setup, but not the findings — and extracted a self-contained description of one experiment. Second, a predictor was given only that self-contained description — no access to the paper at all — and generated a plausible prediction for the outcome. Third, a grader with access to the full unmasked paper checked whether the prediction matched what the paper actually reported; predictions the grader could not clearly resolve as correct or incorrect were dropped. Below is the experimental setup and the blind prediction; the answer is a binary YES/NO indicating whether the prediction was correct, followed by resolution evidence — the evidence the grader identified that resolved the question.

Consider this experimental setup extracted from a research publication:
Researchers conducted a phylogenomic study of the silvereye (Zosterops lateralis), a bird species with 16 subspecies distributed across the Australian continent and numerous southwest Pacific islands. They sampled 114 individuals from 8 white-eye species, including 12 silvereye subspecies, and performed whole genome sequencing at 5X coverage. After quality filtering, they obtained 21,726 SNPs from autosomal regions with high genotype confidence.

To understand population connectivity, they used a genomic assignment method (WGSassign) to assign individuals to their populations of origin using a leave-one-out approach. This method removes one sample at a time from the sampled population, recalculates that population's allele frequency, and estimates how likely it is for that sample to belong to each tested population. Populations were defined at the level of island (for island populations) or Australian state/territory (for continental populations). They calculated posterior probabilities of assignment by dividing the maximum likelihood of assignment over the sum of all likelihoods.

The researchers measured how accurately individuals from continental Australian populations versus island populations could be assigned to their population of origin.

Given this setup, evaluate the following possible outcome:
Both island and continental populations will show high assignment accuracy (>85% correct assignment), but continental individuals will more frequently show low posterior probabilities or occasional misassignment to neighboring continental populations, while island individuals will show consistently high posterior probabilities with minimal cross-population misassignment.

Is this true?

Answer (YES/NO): NO